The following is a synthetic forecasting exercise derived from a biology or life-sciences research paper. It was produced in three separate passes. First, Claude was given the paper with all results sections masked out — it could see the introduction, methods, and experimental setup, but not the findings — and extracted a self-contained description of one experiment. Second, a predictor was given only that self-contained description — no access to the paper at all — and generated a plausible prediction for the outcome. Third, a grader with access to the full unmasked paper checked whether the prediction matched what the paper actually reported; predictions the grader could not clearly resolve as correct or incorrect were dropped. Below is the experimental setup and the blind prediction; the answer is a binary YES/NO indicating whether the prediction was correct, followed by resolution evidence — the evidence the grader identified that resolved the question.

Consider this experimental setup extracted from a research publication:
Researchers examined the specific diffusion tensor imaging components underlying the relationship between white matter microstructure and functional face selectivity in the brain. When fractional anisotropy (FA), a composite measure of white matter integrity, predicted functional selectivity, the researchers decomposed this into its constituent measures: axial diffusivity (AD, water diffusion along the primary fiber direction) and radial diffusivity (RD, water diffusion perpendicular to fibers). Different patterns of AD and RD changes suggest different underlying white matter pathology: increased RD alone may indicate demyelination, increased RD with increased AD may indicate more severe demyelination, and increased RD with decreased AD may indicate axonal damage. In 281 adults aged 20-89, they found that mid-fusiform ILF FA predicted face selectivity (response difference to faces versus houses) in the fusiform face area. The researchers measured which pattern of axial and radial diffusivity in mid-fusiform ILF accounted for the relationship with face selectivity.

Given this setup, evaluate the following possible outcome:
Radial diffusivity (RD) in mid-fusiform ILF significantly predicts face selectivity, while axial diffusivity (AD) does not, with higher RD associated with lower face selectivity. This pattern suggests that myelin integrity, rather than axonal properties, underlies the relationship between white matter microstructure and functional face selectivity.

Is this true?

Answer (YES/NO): NO